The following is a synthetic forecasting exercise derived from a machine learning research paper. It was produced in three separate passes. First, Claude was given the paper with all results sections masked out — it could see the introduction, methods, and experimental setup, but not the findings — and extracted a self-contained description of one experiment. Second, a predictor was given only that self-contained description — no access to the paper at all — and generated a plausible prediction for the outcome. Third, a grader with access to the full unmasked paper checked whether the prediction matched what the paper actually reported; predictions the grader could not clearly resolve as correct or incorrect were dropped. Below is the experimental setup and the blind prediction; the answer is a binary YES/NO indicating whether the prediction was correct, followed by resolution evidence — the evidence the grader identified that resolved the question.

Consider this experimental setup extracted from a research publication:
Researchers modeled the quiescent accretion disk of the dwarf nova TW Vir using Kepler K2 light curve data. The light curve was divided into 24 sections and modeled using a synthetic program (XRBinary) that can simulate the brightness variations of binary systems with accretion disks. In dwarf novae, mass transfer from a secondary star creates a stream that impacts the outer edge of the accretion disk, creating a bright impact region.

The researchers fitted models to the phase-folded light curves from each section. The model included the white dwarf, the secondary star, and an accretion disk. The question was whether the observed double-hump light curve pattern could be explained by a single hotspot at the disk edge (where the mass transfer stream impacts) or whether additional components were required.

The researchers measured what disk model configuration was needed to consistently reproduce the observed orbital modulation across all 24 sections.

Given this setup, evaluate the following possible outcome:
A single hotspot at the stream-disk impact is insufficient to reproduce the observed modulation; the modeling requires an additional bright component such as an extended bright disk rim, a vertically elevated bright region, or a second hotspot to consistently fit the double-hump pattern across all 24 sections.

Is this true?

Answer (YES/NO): YES